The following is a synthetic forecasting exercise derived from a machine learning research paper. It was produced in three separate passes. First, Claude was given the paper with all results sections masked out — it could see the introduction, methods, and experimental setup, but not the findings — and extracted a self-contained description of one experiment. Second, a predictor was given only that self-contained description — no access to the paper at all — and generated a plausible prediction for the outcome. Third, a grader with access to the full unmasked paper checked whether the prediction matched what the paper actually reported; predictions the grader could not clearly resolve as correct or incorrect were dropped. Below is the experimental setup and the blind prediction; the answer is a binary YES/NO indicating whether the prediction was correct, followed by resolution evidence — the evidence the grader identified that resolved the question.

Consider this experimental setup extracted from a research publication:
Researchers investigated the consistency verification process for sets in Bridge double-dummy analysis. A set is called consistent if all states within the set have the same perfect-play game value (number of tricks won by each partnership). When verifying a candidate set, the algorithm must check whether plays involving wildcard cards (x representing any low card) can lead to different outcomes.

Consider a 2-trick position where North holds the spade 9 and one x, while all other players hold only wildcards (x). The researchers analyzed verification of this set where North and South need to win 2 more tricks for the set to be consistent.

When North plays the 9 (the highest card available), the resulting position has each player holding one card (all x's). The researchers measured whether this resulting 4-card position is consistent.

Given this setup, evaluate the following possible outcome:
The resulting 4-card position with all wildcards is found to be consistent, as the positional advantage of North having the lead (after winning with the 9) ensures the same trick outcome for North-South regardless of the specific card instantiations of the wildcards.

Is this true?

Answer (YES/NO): NO